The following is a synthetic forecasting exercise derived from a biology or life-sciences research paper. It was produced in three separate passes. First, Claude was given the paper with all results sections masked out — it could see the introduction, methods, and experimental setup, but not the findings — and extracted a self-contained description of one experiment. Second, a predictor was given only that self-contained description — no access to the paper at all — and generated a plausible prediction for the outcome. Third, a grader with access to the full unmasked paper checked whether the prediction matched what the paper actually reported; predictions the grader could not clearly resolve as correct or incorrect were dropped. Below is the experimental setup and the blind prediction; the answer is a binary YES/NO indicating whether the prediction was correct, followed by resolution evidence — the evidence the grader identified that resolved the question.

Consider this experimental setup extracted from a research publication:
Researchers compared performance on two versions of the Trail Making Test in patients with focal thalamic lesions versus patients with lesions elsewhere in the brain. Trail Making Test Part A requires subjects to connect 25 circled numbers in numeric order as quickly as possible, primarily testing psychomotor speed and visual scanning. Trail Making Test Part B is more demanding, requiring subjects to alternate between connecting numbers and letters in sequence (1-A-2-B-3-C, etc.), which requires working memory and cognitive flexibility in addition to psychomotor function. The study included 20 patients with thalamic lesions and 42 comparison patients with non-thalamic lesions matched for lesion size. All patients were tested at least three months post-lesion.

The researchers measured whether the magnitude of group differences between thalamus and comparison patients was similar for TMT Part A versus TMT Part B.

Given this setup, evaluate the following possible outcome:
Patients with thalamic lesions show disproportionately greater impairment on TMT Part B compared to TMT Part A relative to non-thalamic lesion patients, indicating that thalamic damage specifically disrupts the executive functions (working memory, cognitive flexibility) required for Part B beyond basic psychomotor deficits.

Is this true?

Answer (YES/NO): YES